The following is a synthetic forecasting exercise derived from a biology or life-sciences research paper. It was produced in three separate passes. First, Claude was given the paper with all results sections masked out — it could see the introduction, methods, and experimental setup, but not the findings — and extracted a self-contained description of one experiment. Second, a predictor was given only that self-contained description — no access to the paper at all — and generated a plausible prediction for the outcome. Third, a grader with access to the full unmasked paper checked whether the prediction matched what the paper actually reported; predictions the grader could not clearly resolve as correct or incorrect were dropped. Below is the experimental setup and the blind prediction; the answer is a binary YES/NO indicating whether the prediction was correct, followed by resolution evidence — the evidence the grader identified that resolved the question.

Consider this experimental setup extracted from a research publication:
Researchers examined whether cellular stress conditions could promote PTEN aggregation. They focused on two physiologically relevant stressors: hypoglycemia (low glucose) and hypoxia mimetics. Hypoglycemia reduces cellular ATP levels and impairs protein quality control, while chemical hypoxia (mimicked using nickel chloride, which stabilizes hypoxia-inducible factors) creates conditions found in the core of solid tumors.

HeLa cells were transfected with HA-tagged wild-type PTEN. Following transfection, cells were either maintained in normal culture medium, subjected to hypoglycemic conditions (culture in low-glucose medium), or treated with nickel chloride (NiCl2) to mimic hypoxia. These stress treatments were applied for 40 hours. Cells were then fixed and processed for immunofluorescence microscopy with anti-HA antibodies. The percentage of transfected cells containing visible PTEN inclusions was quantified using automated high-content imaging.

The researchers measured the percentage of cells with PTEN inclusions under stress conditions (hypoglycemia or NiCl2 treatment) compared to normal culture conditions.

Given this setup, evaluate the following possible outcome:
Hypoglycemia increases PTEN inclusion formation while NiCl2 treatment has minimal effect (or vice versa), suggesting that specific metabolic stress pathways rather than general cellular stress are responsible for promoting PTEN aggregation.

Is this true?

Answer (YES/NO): YES